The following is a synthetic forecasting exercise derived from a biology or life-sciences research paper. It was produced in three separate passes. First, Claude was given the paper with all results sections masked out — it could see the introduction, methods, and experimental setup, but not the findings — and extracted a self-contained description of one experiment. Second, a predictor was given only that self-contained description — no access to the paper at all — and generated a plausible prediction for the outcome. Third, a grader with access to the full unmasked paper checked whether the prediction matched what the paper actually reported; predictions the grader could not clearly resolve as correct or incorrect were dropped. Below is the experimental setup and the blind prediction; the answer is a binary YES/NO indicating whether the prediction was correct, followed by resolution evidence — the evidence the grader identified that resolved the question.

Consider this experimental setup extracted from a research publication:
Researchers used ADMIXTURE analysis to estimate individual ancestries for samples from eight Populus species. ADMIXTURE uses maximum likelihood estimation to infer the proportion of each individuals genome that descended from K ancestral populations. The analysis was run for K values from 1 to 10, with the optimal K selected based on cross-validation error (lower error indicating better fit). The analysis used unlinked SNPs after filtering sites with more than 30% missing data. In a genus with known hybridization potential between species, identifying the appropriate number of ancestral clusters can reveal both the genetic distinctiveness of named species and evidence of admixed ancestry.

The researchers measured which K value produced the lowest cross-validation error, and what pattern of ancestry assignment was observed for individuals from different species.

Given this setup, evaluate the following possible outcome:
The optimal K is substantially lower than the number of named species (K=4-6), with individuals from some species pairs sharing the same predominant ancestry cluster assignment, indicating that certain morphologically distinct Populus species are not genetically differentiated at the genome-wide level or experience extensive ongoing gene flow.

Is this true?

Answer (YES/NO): NO